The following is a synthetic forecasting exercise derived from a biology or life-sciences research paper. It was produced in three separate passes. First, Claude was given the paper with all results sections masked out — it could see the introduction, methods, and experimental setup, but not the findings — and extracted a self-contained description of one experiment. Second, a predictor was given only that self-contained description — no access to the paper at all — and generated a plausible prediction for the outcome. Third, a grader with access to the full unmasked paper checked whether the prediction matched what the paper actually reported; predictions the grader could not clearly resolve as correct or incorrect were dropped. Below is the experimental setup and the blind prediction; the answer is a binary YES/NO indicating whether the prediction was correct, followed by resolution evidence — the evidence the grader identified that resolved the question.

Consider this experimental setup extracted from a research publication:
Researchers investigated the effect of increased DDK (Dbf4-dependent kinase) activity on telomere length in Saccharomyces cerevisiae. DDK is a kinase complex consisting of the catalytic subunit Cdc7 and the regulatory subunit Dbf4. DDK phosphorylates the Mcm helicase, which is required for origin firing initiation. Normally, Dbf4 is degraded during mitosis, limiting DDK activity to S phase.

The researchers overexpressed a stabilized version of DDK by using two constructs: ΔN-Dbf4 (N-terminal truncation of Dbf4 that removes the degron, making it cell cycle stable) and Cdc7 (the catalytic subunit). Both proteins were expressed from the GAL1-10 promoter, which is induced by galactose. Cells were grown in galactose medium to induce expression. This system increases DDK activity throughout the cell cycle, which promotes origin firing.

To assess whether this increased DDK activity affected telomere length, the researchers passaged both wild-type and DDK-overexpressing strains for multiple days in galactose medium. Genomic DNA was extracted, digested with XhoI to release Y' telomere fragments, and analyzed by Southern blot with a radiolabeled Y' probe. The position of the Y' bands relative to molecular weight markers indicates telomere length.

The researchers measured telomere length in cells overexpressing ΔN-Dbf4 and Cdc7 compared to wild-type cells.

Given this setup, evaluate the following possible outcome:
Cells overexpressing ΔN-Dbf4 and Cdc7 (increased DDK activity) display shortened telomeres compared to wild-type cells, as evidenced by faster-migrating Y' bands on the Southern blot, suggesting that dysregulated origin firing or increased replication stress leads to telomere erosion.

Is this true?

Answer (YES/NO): NO